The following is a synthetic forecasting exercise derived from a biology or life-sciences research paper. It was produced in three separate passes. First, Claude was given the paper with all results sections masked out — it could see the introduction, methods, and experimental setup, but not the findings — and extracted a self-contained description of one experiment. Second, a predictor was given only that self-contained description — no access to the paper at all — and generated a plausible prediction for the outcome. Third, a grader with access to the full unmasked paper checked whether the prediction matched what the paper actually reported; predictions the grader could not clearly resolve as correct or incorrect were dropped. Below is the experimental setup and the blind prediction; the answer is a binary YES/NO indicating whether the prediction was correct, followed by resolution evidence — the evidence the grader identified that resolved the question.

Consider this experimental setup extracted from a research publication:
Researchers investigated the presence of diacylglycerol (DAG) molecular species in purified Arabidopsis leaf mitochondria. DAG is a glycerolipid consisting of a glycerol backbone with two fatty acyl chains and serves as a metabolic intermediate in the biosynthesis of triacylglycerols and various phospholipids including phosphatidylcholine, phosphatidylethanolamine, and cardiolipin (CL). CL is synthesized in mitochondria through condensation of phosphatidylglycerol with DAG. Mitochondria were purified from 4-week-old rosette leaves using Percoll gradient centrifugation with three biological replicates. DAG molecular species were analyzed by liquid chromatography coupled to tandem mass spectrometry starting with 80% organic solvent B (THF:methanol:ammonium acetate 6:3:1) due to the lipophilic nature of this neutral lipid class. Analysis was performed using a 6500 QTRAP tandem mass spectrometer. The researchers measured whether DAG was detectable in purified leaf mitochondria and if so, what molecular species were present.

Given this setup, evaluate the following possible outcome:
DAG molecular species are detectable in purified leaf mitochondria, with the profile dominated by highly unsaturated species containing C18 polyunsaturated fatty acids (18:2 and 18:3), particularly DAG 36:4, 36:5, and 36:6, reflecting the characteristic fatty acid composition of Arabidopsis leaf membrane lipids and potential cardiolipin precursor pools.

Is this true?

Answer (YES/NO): NO